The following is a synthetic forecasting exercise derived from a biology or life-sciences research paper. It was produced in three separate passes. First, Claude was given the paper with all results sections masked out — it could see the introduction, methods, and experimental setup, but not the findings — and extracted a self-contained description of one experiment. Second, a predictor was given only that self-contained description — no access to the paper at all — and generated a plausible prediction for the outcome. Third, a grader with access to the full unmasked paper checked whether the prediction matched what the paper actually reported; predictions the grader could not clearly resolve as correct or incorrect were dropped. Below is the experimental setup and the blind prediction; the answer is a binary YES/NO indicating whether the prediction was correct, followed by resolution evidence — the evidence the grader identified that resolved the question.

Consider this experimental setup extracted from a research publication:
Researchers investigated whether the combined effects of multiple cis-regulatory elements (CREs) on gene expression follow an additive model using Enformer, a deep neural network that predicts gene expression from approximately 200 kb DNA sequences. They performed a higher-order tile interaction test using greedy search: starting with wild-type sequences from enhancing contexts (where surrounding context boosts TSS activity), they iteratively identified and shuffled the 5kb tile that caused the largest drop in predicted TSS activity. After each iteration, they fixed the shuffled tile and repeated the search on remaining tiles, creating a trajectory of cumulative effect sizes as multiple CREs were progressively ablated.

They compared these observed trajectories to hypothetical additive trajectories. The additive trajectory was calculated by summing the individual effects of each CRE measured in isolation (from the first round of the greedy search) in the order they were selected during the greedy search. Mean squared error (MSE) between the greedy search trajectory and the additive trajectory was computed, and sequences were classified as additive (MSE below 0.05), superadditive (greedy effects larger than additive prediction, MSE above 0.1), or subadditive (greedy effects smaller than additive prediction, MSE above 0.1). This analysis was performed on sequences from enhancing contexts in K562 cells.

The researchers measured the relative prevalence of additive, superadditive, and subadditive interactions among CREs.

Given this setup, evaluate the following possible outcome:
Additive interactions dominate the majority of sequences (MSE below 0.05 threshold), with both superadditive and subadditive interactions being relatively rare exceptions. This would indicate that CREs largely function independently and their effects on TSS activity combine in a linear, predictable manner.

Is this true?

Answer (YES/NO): NO